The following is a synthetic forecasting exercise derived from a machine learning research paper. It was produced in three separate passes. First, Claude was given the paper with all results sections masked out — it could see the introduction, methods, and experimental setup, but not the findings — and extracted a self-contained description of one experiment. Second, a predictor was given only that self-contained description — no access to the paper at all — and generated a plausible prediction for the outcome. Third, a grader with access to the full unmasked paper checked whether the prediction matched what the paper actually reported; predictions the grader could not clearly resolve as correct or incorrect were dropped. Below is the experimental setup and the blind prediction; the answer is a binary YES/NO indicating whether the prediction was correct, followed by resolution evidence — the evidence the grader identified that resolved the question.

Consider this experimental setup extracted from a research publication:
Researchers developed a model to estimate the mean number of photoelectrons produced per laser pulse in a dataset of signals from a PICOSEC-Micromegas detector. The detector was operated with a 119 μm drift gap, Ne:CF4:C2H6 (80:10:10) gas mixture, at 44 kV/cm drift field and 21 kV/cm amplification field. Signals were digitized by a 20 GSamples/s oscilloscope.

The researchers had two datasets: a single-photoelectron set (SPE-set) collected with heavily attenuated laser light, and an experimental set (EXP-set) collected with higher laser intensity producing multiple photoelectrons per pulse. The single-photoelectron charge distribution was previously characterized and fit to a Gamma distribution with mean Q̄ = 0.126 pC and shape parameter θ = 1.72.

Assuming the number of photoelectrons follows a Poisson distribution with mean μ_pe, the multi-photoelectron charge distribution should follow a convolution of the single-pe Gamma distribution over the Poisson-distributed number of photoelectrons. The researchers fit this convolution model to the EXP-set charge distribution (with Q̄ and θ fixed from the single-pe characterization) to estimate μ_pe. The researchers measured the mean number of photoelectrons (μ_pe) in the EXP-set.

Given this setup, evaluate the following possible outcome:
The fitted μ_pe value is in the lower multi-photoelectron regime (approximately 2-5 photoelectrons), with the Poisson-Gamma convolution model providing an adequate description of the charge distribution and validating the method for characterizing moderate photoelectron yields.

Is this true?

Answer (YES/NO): NO